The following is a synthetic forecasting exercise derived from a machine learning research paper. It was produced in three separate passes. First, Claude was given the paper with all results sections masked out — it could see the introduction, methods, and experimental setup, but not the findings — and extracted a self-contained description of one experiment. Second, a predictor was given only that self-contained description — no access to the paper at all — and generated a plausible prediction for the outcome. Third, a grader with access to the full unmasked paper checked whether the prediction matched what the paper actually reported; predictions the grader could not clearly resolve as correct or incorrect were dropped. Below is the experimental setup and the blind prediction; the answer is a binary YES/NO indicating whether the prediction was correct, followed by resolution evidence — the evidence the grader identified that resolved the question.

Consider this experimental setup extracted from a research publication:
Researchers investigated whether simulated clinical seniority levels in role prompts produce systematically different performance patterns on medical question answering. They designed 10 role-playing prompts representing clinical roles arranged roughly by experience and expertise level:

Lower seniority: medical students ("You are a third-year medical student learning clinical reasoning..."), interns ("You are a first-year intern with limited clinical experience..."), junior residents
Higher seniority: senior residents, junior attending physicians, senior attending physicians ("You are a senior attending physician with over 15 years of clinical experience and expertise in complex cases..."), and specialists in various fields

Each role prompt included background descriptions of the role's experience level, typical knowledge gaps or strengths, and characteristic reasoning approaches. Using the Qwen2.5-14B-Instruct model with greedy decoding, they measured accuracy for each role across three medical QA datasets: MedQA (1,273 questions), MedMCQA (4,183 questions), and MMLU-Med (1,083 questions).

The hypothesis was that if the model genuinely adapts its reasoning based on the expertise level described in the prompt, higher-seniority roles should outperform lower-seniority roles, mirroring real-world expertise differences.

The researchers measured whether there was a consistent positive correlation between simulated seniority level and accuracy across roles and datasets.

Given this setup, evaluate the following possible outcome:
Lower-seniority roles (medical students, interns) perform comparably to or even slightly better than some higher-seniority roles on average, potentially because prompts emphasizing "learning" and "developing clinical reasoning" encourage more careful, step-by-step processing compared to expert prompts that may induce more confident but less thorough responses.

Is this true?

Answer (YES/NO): NO